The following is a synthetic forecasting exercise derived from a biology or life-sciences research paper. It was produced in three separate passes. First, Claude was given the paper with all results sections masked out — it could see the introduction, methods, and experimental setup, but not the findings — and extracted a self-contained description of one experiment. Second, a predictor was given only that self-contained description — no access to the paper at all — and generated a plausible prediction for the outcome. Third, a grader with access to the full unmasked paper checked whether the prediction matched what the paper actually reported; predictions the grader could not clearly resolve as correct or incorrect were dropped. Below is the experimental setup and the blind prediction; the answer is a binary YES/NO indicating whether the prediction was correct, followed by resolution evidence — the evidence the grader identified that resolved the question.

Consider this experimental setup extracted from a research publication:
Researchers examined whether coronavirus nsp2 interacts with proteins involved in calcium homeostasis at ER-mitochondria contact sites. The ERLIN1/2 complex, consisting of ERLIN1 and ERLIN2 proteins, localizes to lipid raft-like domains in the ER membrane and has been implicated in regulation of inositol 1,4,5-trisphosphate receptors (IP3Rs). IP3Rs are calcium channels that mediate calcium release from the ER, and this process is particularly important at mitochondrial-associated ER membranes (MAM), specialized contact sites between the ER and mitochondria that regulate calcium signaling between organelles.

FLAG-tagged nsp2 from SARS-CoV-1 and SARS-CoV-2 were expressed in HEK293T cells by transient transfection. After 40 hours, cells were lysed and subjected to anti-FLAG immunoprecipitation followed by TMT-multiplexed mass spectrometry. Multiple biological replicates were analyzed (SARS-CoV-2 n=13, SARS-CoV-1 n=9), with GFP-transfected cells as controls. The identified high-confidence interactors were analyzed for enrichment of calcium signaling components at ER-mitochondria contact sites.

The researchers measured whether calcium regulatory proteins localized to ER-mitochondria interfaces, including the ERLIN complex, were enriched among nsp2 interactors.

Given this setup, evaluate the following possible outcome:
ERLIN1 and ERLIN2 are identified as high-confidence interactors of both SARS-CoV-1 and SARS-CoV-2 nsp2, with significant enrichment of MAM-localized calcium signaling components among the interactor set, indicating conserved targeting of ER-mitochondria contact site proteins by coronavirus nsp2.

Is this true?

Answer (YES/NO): YES